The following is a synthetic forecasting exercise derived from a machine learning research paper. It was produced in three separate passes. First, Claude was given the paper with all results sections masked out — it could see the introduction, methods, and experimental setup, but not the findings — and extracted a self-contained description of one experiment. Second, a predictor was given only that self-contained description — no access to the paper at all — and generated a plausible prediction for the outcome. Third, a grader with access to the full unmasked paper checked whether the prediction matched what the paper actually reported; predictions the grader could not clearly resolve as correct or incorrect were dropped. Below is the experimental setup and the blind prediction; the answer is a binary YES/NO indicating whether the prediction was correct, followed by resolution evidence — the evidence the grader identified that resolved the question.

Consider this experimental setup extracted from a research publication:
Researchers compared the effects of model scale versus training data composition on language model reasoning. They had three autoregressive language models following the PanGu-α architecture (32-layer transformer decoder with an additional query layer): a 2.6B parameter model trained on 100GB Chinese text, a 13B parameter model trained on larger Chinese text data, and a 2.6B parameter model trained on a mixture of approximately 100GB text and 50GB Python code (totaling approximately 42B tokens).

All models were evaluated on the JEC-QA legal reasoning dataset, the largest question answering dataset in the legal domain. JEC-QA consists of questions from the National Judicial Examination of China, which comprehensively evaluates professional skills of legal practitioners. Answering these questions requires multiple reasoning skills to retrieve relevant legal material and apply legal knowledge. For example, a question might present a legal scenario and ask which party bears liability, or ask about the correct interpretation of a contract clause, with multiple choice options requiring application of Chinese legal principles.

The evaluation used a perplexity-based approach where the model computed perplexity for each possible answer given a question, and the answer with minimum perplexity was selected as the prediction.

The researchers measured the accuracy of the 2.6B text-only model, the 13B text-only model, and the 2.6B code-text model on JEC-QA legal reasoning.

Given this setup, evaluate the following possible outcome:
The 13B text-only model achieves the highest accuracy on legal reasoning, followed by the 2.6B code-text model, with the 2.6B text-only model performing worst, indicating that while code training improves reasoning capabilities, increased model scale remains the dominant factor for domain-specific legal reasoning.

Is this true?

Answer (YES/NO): NO